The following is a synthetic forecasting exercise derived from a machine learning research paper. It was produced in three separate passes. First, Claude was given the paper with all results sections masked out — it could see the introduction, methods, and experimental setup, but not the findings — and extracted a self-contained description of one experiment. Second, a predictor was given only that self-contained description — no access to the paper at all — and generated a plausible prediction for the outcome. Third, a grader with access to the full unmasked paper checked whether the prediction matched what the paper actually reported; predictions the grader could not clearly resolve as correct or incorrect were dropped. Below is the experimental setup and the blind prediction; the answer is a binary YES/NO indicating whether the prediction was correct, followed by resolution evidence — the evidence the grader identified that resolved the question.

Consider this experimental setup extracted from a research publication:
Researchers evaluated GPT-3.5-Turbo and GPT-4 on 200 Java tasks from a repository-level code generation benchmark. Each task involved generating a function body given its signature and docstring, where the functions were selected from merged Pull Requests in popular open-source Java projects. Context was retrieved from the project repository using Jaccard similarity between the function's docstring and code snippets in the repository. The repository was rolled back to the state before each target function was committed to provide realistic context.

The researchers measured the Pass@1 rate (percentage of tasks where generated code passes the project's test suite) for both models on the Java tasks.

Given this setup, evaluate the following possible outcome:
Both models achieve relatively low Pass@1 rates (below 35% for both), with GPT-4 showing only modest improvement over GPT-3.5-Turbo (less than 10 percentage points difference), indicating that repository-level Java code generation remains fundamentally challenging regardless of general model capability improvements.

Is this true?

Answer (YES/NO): YES